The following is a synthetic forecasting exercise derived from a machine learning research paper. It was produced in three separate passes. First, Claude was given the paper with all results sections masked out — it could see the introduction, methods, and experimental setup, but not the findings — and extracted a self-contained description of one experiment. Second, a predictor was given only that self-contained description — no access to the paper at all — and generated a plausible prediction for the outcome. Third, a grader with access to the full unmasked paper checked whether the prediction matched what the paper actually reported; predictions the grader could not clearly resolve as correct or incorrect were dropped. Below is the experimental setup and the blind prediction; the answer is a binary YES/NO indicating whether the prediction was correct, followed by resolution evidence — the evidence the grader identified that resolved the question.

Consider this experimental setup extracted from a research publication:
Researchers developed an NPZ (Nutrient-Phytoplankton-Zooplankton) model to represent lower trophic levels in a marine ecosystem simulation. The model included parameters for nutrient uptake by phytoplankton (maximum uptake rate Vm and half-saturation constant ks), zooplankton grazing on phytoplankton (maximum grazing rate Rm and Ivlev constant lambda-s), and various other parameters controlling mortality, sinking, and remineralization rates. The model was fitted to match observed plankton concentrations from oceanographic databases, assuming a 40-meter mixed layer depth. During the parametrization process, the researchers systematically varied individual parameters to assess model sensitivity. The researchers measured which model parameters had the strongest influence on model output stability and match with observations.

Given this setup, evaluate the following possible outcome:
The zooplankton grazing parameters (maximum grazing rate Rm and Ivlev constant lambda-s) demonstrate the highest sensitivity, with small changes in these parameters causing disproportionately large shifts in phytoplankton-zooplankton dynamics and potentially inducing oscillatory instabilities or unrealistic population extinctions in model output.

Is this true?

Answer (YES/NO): NO